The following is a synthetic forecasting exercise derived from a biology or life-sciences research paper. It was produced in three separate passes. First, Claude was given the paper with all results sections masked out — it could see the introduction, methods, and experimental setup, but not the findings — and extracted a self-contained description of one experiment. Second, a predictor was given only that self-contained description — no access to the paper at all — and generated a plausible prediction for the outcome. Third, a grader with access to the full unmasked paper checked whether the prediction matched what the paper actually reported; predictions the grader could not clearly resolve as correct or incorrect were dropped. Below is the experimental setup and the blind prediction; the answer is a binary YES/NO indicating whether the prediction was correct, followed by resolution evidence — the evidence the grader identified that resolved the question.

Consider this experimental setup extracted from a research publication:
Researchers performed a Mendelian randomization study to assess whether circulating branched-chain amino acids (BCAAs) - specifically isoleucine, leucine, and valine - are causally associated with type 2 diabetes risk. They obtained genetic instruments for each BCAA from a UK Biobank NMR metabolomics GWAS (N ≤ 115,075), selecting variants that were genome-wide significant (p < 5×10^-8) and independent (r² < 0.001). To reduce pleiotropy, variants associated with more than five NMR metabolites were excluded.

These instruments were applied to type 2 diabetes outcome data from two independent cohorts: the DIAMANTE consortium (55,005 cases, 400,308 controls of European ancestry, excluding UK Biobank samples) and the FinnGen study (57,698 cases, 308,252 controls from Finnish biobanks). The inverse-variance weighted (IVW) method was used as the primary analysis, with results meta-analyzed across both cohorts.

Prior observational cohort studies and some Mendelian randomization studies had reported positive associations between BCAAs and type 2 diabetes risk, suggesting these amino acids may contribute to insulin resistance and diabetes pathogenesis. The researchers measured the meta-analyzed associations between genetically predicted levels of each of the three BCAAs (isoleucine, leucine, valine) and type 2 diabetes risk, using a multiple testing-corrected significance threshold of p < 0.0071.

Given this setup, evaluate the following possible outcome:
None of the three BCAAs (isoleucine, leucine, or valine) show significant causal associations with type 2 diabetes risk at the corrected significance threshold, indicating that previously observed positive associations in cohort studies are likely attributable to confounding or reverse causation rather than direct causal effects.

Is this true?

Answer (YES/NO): NO